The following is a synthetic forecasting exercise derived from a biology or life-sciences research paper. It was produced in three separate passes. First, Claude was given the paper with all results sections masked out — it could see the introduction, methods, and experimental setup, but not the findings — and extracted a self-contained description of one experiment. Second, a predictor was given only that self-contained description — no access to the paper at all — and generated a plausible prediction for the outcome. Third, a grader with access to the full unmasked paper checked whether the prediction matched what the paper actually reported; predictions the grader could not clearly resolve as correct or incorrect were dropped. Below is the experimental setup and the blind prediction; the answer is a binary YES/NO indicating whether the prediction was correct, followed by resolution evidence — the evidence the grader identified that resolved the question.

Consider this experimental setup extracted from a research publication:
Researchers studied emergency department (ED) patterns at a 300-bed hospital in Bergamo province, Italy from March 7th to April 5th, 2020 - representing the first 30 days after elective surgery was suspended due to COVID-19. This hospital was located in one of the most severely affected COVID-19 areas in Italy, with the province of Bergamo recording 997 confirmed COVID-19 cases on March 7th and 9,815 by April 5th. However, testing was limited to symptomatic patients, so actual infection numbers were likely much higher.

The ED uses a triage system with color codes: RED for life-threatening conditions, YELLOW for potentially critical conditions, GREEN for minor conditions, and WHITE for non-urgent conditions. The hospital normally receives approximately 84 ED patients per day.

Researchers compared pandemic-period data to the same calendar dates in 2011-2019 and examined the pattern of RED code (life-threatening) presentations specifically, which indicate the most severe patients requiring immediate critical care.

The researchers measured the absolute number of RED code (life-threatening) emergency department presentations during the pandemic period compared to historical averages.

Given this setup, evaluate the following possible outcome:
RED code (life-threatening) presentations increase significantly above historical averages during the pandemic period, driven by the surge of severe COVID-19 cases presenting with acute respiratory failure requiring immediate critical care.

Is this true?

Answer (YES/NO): YES